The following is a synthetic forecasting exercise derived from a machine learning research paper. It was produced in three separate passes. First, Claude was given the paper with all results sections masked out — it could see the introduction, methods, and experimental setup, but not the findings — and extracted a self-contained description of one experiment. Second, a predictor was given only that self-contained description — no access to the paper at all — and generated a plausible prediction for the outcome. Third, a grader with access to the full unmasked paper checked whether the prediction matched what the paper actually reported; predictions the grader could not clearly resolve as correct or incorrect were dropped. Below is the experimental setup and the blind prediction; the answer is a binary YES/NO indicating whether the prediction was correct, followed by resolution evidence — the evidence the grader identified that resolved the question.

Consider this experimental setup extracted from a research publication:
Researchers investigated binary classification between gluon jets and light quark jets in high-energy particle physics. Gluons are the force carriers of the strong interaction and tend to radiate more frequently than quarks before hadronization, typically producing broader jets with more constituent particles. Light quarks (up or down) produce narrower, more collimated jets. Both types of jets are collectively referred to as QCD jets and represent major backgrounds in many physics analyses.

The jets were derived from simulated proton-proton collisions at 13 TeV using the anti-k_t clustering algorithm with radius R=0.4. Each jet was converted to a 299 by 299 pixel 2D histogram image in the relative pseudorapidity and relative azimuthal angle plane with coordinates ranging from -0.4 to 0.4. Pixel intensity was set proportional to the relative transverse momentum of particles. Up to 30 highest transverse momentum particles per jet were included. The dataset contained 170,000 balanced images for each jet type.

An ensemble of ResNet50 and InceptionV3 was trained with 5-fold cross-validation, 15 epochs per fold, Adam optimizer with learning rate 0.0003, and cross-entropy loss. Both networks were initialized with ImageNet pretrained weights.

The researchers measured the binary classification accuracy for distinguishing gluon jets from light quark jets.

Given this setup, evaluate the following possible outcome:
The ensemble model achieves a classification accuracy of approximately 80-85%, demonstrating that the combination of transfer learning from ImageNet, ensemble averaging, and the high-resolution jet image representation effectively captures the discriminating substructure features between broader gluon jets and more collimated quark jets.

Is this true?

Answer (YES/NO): NO